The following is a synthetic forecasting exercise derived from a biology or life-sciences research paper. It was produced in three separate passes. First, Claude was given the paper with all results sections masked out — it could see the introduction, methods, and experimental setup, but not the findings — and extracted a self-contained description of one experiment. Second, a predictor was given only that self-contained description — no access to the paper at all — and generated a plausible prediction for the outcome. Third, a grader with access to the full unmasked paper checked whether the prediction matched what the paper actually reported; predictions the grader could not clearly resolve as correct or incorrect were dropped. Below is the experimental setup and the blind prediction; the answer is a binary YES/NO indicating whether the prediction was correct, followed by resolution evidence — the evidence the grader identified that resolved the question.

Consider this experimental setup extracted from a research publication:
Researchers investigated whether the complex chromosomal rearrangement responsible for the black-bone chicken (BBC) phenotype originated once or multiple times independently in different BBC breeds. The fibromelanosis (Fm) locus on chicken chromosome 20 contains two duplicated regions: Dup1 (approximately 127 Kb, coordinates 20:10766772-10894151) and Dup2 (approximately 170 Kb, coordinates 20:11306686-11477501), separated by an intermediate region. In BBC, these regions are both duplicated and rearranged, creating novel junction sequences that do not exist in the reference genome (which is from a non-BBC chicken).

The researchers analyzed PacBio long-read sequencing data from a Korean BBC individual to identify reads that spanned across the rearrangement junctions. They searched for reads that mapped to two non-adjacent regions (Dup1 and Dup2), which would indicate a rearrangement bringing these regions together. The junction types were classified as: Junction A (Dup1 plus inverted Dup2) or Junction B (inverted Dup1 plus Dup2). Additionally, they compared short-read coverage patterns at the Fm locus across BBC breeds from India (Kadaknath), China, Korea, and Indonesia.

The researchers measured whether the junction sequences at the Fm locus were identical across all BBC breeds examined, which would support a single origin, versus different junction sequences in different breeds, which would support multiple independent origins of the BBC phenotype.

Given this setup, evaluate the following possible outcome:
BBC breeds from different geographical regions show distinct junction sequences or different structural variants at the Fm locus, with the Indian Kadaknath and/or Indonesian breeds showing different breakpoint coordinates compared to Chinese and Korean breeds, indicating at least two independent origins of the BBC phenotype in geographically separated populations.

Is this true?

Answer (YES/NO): NO